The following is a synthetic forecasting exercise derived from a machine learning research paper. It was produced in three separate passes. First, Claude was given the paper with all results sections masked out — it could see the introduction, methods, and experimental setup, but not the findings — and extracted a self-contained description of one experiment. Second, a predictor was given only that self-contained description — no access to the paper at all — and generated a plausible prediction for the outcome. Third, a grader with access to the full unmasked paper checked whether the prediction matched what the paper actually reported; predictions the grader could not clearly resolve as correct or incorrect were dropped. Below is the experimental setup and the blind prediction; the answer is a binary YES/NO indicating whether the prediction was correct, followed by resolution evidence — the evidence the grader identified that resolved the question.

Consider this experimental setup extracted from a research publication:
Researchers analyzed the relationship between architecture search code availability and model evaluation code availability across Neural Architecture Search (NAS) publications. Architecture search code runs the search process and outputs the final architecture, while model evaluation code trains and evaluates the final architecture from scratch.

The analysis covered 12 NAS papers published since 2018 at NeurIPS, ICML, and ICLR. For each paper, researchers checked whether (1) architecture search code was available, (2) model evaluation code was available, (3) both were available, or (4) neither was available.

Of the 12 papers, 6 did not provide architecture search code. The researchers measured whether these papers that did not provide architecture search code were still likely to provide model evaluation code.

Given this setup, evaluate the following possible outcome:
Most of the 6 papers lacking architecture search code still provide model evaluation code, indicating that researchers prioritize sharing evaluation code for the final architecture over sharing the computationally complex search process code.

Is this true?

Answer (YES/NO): NO